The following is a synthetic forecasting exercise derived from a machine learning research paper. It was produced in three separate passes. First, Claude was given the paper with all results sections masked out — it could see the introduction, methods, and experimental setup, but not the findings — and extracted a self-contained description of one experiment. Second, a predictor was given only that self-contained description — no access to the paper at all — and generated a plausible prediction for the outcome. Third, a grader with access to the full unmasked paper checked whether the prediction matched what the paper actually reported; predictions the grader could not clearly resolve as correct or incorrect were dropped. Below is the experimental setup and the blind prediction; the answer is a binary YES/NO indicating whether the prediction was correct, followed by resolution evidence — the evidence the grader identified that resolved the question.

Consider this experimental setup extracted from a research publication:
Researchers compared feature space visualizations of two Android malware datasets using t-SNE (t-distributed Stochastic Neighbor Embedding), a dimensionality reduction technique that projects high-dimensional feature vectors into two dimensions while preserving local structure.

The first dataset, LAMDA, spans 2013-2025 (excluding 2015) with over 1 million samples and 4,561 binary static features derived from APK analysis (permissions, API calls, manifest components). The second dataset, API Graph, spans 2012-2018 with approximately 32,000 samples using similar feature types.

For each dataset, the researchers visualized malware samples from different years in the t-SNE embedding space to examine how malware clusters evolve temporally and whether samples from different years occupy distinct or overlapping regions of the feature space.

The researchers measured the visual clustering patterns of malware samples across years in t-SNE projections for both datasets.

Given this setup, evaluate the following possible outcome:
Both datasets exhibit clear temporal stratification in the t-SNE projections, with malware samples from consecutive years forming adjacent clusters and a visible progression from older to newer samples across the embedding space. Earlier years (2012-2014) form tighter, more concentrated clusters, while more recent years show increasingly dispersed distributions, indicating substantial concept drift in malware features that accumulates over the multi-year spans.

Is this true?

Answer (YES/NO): NO